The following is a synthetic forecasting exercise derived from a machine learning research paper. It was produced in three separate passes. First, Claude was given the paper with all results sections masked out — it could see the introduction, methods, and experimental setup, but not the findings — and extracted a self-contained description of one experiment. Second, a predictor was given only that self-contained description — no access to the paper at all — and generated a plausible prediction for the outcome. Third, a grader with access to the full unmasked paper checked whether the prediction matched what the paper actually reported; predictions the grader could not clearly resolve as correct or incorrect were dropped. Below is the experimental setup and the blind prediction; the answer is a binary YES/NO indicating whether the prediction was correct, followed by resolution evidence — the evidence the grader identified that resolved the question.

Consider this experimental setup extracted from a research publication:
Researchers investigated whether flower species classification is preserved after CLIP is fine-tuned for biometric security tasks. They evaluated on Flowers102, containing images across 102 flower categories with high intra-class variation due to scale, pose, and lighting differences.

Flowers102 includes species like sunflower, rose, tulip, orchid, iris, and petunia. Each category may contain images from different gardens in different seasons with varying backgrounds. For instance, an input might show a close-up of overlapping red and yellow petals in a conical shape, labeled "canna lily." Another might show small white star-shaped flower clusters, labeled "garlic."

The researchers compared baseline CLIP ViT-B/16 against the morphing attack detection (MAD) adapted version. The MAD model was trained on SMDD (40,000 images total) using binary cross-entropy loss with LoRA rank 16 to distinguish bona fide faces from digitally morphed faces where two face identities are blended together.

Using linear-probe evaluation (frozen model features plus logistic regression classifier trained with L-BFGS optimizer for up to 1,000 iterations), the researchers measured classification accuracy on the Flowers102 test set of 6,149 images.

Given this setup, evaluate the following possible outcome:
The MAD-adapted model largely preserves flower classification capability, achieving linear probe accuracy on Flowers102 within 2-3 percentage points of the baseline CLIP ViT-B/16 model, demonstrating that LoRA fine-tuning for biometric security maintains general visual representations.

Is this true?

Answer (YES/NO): YES